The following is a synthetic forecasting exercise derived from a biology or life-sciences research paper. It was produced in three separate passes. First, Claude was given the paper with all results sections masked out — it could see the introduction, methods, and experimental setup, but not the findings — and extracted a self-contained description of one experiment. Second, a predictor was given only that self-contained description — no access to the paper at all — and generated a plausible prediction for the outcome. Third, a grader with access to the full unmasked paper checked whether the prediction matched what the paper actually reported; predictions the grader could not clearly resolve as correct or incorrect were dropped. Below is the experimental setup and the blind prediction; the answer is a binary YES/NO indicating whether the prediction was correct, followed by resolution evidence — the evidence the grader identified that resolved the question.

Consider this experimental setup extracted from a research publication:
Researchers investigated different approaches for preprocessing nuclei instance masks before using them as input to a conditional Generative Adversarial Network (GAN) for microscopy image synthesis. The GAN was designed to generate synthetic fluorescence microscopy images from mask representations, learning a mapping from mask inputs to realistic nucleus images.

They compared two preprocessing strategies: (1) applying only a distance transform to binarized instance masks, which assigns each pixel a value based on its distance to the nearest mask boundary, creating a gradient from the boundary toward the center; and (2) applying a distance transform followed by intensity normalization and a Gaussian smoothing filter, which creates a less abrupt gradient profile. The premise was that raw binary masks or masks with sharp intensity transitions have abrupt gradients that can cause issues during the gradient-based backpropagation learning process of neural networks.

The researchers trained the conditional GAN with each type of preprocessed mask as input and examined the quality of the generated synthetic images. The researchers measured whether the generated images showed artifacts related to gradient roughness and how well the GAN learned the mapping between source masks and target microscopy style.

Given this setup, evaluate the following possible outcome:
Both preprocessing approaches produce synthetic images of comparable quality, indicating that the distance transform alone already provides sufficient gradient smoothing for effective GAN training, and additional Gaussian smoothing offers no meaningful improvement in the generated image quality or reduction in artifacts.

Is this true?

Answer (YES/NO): NO